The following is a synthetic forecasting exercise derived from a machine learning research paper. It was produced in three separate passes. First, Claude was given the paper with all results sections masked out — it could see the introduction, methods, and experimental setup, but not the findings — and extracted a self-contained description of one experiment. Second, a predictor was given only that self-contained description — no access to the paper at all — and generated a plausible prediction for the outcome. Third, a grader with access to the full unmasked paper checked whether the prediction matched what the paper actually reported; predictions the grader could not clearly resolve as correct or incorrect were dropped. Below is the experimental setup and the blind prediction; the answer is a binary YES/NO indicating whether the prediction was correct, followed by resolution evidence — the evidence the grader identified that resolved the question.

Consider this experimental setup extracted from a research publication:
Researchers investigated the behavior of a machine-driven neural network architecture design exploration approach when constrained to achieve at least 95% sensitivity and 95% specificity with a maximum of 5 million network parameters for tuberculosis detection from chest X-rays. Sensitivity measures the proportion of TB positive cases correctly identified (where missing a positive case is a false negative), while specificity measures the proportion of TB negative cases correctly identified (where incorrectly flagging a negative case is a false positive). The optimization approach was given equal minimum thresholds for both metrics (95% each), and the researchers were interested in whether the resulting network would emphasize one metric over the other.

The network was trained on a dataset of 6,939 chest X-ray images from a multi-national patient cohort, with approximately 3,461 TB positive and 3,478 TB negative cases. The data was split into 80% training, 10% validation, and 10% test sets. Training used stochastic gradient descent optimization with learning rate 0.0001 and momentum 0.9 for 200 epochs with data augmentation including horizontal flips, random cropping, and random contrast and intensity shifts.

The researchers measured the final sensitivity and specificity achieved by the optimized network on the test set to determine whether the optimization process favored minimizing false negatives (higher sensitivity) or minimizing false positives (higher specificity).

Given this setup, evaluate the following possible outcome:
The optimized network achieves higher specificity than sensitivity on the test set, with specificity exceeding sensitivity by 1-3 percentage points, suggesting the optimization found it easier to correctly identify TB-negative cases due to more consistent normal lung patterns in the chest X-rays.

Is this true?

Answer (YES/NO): NO